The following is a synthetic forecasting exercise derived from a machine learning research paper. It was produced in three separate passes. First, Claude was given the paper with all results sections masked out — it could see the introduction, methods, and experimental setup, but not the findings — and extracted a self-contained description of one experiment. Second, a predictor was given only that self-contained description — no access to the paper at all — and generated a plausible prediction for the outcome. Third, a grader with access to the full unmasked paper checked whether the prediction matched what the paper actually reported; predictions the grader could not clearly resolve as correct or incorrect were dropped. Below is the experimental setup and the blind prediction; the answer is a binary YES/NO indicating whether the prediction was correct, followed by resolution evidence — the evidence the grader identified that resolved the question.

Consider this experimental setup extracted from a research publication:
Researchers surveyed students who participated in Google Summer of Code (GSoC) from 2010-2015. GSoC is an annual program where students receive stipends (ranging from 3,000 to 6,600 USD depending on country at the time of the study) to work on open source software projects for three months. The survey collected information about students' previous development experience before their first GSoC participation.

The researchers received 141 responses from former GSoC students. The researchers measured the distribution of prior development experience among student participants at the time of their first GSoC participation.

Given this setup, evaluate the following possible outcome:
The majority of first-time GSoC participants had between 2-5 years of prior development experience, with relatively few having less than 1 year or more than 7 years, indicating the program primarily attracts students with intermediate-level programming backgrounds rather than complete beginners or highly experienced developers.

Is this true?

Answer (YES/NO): YES